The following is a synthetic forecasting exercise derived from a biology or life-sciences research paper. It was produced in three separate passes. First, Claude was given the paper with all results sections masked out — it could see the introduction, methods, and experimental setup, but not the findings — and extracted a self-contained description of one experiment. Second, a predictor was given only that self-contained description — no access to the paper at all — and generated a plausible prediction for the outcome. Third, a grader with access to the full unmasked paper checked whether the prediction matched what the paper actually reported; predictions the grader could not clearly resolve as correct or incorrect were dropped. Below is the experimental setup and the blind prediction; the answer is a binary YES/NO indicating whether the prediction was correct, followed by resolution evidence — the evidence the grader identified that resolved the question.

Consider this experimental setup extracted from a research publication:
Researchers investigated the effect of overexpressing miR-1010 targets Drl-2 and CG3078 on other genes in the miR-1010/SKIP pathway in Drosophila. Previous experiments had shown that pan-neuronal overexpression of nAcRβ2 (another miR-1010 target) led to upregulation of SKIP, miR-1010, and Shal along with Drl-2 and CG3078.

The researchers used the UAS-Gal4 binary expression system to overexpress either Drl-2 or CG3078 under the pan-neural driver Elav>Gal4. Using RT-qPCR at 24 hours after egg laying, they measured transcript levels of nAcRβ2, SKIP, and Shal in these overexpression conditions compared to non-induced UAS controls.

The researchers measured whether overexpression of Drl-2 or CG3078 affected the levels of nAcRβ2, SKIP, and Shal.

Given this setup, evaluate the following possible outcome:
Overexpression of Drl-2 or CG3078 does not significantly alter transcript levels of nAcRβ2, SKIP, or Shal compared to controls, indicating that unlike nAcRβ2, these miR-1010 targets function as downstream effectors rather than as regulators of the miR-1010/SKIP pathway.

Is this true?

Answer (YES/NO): YES